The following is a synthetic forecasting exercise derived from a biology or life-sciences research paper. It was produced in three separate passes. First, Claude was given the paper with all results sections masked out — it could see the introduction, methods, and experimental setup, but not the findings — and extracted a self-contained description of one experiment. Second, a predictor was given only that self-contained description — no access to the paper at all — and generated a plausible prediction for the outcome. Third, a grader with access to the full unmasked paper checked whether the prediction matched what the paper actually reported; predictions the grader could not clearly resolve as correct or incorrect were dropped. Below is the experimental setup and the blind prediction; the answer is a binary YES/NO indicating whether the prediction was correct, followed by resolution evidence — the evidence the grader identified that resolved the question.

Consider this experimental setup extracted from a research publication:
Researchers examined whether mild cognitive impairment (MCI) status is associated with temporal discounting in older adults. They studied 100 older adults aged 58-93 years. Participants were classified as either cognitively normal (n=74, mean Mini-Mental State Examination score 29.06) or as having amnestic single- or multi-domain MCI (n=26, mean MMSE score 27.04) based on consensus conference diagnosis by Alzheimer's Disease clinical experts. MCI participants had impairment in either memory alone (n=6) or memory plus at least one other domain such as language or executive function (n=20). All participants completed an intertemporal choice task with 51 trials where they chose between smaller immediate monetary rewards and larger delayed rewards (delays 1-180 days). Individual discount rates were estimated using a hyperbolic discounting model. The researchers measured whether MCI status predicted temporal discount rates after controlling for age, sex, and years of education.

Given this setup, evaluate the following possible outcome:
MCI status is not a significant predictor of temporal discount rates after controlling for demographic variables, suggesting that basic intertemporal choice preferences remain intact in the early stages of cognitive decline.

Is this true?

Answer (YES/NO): NO